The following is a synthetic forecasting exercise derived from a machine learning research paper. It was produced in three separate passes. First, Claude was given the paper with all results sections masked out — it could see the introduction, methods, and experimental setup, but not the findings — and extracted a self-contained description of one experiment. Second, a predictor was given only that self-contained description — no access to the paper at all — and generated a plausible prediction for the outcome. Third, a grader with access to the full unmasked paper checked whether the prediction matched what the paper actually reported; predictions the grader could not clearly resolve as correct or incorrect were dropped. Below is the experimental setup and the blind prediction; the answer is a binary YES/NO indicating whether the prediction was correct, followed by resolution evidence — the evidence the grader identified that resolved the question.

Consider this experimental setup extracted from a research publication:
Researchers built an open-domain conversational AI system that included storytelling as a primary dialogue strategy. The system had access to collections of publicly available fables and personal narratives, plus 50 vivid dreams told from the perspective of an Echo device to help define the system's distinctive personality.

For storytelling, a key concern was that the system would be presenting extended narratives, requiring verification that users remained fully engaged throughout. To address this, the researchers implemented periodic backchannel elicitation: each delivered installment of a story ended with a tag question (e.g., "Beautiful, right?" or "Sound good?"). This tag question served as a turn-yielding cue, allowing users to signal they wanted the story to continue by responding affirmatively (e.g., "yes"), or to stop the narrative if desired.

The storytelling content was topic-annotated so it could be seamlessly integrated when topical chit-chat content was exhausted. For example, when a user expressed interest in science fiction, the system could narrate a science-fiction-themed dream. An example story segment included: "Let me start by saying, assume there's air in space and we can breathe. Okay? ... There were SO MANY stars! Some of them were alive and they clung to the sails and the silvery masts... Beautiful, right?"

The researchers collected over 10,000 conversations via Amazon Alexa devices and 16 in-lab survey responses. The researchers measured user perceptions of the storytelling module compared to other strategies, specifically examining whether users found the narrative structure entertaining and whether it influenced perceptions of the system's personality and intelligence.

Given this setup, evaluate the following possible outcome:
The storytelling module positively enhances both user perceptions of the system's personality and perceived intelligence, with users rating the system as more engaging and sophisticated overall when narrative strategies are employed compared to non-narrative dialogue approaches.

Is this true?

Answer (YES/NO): YES